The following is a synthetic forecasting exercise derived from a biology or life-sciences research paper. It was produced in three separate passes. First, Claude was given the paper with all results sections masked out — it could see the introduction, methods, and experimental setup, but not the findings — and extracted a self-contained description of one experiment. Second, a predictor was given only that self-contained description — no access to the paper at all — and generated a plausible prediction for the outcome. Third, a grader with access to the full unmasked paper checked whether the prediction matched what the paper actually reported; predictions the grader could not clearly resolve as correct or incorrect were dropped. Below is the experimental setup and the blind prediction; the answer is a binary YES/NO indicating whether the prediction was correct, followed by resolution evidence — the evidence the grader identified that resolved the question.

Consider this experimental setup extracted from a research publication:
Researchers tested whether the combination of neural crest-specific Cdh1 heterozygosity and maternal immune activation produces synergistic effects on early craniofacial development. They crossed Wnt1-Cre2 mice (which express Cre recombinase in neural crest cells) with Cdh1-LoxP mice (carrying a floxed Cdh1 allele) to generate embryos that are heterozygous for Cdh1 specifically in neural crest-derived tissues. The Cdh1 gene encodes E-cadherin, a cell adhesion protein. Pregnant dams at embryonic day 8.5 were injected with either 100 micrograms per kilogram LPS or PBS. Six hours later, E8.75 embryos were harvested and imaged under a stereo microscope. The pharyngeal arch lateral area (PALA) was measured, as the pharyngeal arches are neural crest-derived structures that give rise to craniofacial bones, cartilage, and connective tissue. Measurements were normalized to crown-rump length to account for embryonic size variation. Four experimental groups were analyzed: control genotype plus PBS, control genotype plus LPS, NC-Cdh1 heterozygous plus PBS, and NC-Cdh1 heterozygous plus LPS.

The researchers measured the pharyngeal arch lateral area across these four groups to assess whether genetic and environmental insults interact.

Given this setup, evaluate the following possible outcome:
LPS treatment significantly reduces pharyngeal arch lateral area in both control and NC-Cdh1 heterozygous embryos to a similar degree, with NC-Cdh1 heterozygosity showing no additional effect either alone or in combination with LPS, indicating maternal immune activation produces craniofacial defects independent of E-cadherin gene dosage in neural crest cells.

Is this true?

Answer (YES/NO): NO